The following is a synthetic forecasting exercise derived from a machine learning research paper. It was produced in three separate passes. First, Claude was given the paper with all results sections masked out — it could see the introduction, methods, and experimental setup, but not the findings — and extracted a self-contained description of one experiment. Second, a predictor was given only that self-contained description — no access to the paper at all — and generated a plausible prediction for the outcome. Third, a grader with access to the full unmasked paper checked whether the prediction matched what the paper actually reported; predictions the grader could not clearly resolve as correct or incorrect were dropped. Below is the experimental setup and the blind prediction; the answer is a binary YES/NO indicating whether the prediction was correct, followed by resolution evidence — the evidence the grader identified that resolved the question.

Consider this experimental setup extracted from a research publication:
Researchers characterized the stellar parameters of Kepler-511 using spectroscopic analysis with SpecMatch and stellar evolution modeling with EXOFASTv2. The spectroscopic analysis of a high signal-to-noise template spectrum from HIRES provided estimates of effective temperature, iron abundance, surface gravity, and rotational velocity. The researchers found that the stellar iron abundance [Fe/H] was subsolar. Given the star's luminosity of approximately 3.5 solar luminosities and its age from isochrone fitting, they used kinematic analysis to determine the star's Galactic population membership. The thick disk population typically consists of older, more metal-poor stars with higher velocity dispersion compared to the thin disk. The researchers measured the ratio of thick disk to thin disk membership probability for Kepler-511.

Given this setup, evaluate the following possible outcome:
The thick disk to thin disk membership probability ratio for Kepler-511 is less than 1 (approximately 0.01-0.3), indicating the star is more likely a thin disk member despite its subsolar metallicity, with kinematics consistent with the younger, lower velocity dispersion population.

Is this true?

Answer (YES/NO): NO